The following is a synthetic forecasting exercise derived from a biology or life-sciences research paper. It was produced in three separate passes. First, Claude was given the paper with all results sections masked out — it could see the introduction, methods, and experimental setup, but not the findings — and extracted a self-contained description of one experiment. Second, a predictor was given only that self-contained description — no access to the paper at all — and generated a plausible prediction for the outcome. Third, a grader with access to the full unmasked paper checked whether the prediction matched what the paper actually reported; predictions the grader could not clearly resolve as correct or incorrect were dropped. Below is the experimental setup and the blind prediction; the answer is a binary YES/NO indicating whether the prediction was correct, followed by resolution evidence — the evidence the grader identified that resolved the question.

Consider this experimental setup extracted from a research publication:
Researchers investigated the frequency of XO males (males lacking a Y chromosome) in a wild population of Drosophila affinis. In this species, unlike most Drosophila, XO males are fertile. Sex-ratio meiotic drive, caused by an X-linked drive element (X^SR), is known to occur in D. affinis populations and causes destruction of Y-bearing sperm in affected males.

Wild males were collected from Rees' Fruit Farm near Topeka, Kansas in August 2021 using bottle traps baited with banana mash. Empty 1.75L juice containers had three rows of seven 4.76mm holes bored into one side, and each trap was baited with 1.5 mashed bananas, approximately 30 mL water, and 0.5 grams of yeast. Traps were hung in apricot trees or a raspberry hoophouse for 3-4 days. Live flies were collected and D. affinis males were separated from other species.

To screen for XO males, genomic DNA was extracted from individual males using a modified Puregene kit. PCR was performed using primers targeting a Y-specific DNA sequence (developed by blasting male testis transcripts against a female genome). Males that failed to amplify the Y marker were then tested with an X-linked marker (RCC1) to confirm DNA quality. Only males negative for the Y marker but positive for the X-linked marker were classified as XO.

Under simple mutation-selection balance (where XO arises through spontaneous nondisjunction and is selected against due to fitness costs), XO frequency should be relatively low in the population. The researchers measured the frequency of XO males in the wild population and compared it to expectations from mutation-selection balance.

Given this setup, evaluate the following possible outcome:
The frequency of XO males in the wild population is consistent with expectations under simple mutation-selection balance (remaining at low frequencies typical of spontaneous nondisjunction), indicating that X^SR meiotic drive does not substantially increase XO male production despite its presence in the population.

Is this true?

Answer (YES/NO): NO